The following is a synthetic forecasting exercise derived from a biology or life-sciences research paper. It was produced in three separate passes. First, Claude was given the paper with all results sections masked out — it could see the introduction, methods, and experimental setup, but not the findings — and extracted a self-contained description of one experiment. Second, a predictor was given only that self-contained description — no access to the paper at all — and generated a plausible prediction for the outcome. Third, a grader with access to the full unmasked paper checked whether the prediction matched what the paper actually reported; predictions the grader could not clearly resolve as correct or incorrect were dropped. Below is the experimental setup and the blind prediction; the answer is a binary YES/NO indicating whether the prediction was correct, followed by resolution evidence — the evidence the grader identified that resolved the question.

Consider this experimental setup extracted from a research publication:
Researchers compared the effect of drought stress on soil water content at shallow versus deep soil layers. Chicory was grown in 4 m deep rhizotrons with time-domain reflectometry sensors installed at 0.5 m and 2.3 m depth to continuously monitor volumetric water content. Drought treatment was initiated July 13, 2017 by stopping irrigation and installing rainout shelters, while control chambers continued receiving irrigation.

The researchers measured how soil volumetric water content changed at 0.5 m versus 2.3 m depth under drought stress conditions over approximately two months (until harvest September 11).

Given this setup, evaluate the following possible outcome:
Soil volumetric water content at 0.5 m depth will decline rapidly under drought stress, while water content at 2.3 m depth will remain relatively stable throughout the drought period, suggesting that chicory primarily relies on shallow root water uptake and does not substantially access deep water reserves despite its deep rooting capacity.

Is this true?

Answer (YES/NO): NO